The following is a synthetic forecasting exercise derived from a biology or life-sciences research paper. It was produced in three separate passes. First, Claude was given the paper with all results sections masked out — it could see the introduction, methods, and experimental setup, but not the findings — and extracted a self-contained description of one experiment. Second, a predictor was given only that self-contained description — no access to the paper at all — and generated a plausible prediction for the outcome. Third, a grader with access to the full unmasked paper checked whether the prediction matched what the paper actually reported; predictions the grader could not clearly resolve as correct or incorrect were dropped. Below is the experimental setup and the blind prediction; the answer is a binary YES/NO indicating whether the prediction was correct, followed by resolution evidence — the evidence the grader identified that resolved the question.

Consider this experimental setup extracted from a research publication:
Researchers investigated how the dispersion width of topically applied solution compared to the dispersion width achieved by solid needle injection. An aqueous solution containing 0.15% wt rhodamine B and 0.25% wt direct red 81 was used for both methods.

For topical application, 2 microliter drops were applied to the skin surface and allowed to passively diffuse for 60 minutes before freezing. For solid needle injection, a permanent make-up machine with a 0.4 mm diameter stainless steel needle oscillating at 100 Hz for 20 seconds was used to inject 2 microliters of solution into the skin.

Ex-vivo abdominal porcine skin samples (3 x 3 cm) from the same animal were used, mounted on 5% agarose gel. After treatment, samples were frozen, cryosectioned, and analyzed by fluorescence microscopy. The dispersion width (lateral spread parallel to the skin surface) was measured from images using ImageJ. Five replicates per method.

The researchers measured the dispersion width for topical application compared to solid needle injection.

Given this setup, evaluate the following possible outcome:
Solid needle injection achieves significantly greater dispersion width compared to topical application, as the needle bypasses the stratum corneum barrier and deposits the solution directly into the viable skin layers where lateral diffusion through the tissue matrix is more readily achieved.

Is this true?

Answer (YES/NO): YES